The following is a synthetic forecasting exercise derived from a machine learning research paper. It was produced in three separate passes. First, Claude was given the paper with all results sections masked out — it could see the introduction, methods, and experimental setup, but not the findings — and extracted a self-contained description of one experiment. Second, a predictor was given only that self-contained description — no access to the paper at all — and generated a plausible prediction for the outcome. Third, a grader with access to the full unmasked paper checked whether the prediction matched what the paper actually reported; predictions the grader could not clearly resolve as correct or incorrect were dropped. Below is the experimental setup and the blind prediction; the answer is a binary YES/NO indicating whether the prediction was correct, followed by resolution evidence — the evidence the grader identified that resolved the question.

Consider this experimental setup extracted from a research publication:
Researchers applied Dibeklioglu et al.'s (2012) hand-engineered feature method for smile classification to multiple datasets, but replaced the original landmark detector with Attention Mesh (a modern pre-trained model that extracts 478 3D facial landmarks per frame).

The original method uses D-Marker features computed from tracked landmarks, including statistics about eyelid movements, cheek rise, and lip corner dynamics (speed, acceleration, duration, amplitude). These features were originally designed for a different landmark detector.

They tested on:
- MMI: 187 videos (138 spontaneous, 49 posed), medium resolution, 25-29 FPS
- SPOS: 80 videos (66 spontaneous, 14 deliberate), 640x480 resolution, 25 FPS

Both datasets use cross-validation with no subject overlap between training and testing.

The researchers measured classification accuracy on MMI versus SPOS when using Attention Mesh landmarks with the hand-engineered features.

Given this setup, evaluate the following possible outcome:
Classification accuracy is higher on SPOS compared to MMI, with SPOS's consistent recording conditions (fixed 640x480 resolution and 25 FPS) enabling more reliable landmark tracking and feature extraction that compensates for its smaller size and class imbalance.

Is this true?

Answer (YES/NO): NO